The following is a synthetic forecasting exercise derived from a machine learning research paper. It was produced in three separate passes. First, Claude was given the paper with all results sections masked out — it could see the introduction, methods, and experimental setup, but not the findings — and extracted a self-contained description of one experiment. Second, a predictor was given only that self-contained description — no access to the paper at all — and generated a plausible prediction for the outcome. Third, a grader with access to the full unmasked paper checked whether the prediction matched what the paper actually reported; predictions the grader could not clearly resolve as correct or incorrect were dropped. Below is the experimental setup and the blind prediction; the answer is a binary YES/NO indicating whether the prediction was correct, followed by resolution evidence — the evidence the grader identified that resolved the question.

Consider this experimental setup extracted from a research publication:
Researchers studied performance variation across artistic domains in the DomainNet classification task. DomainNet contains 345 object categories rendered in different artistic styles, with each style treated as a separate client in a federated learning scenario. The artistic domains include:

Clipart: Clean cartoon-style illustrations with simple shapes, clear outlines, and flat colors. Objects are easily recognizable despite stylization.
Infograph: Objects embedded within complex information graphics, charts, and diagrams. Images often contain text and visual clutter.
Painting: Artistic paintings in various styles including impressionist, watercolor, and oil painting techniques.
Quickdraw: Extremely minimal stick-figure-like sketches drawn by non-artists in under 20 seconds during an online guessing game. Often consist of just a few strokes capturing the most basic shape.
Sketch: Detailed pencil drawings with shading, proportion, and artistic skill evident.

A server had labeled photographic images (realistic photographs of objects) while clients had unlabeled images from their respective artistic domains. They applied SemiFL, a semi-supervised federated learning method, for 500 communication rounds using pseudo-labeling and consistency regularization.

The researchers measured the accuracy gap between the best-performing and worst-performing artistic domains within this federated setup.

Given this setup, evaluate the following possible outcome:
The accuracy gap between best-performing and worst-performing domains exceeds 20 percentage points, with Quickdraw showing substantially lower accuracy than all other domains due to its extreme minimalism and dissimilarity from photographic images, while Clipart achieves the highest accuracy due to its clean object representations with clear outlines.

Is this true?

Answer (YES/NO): YES